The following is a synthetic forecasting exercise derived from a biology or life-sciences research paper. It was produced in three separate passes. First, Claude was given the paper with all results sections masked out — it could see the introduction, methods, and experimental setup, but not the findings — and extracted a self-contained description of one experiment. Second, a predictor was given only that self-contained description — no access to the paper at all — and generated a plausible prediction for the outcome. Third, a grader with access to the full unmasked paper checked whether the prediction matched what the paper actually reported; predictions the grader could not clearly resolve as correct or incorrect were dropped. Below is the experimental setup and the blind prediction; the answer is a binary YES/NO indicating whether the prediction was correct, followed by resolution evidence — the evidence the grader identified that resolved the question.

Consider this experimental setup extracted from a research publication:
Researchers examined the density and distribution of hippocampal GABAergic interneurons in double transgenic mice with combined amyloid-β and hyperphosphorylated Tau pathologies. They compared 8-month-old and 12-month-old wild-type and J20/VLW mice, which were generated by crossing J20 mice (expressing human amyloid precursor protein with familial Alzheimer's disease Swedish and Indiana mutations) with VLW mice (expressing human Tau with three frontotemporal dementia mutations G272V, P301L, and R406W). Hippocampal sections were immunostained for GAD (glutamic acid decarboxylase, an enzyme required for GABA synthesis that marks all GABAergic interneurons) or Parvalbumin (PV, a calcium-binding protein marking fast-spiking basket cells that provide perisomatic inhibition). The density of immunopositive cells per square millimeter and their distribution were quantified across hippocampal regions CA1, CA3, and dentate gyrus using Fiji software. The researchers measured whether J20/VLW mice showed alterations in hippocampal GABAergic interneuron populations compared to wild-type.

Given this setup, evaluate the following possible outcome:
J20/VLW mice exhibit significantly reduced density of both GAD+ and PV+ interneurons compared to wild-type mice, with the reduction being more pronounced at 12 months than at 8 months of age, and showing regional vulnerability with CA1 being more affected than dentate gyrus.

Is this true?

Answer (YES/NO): NO